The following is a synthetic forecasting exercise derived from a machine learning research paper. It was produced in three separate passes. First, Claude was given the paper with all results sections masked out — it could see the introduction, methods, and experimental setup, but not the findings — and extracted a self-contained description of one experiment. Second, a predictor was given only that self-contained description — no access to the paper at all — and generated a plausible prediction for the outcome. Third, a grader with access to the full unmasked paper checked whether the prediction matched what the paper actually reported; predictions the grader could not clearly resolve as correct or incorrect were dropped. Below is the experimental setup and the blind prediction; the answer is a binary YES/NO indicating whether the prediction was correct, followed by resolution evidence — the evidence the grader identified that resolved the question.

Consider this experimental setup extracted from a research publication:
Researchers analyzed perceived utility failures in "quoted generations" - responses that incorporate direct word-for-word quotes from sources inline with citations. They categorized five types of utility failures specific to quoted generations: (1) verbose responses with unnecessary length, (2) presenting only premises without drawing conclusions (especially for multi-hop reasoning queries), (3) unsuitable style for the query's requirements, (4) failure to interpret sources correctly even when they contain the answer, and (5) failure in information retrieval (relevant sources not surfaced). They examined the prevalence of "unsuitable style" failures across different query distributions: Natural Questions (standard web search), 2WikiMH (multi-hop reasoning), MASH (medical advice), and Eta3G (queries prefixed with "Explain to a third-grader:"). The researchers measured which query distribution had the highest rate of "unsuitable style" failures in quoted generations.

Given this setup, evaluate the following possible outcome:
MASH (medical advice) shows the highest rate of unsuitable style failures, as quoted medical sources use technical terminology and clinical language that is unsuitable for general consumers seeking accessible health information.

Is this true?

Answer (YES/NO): NO